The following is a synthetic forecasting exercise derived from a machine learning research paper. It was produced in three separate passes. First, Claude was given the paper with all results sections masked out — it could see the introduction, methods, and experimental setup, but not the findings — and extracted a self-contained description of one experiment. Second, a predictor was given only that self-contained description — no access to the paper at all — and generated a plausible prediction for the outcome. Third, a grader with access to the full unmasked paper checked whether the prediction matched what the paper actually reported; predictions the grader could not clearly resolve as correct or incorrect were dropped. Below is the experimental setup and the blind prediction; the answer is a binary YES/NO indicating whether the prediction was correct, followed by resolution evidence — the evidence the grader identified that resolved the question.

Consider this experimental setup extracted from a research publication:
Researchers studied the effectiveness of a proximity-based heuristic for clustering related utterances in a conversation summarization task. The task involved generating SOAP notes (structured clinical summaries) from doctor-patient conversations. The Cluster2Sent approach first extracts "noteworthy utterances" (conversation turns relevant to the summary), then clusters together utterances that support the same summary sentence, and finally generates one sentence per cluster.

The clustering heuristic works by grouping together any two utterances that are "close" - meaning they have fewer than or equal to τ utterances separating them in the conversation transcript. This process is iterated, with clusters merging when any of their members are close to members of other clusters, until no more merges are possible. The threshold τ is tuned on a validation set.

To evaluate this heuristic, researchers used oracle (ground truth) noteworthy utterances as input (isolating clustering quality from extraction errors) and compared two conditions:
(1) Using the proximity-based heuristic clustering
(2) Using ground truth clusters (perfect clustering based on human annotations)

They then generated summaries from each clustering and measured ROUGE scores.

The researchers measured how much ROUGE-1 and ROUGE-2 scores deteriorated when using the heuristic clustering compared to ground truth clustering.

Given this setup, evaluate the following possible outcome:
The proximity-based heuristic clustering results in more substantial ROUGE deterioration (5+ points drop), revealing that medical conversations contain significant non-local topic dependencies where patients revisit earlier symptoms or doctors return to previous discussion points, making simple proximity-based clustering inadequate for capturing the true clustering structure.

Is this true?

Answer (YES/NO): NO